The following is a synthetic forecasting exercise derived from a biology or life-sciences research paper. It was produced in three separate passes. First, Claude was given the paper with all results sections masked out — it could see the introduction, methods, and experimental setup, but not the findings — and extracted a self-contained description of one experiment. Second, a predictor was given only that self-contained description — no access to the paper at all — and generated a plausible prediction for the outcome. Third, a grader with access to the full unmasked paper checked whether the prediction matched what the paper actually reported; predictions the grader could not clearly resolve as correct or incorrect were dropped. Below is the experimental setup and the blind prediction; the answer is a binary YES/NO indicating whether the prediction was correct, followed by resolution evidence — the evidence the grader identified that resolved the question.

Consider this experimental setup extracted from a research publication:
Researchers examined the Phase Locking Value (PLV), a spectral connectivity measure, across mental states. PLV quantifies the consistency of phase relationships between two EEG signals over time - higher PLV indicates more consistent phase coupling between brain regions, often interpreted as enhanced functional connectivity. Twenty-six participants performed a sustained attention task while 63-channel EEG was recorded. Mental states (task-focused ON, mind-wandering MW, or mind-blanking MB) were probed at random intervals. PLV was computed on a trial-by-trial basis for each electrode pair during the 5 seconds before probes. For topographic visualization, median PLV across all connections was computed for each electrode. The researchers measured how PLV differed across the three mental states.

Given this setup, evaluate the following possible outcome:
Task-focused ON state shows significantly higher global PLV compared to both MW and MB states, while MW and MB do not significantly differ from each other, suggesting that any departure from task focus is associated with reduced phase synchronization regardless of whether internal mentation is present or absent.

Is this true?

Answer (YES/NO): NO